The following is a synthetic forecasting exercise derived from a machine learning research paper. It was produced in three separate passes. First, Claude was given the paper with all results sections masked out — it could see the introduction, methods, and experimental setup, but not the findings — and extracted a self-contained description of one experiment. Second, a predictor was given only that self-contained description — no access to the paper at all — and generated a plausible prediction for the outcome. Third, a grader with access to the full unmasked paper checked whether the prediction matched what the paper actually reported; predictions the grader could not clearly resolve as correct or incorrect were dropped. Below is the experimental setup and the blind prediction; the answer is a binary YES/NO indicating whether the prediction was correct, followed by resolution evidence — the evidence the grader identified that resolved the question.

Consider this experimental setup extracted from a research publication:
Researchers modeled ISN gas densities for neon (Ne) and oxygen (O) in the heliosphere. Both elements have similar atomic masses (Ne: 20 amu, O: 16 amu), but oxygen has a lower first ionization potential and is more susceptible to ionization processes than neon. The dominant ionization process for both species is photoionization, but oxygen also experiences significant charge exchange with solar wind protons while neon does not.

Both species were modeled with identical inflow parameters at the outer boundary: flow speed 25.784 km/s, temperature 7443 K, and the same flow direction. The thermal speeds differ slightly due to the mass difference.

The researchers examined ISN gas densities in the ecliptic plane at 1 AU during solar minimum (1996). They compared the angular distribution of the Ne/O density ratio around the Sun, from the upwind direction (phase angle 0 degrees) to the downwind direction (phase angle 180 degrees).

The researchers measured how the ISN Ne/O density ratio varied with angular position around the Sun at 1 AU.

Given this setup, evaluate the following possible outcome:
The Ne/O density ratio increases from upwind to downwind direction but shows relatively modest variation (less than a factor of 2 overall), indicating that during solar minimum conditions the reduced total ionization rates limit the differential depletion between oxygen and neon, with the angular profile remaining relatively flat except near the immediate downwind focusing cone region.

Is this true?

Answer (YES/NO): NO